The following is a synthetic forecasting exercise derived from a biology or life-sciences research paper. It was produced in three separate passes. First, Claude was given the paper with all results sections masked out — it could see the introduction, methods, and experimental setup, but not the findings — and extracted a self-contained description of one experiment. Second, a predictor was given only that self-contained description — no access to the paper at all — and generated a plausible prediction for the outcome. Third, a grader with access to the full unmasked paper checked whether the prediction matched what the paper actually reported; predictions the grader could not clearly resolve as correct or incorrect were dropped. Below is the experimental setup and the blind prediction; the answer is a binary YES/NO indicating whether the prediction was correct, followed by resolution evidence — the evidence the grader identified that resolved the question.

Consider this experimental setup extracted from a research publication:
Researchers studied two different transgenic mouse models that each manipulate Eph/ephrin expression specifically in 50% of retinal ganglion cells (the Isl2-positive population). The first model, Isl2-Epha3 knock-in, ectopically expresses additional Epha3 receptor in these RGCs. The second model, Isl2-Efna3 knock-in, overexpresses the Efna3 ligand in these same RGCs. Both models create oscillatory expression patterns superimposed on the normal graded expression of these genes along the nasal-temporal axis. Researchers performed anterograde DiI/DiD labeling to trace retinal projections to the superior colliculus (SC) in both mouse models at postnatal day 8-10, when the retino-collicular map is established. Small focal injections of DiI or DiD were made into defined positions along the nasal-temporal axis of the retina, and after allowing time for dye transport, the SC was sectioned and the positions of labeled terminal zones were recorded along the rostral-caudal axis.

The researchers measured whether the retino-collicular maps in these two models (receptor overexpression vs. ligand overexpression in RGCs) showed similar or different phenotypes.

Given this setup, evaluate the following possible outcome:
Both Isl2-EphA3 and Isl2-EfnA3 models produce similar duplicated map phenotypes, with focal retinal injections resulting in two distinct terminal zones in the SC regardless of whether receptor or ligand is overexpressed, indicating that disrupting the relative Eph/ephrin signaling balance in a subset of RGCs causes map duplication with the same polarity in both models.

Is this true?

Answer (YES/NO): NO